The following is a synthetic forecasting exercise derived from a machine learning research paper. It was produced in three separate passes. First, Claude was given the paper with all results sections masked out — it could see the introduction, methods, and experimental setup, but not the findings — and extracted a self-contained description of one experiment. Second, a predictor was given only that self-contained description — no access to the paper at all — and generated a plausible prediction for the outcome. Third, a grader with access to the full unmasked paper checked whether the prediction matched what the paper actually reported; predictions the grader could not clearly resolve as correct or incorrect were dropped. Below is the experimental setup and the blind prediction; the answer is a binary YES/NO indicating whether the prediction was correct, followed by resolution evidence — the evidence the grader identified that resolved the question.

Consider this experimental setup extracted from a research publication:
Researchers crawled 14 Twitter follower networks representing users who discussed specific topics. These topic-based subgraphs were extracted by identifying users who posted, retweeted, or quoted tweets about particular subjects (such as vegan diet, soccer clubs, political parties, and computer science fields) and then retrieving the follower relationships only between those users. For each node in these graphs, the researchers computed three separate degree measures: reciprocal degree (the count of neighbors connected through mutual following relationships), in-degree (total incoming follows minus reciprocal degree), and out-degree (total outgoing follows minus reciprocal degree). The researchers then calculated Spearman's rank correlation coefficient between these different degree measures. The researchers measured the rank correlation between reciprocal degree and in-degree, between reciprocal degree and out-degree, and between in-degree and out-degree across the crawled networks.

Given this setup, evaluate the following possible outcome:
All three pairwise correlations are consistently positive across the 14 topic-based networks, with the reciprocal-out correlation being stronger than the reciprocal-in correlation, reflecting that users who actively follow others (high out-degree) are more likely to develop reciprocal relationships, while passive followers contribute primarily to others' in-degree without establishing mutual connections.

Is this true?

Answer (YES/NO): YES